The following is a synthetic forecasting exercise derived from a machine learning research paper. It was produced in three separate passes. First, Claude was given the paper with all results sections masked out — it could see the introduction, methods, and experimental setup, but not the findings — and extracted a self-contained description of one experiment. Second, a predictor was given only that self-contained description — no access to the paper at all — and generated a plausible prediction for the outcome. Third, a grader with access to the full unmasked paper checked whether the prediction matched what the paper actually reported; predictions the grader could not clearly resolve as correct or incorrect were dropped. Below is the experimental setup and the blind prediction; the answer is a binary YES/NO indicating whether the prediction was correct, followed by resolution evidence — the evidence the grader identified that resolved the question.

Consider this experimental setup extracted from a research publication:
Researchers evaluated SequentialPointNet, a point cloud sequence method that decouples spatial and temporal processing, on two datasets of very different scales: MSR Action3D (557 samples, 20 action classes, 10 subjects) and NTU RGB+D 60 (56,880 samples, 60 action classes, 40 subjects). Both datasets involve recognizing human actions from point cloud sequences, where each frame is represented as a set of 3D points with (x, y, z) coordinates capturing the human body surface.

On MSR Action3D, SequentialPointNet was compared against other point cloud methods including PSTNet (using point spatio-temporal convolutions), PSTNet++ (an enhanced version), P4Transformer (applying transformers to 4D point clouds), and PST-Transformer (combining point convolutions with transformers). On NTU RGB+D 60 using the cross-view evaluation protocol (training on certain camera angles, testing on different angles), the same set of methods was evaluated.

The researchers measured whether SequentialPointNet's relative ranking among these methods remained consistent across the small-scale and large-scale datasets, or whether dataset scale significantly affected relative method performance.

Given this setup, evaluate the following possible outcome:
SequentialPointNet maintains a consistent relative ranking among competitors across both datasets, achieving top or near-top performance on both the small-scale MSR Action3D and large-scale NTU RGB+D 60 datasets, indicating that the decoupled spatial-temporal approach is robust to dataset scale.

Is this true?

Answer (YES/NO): NO